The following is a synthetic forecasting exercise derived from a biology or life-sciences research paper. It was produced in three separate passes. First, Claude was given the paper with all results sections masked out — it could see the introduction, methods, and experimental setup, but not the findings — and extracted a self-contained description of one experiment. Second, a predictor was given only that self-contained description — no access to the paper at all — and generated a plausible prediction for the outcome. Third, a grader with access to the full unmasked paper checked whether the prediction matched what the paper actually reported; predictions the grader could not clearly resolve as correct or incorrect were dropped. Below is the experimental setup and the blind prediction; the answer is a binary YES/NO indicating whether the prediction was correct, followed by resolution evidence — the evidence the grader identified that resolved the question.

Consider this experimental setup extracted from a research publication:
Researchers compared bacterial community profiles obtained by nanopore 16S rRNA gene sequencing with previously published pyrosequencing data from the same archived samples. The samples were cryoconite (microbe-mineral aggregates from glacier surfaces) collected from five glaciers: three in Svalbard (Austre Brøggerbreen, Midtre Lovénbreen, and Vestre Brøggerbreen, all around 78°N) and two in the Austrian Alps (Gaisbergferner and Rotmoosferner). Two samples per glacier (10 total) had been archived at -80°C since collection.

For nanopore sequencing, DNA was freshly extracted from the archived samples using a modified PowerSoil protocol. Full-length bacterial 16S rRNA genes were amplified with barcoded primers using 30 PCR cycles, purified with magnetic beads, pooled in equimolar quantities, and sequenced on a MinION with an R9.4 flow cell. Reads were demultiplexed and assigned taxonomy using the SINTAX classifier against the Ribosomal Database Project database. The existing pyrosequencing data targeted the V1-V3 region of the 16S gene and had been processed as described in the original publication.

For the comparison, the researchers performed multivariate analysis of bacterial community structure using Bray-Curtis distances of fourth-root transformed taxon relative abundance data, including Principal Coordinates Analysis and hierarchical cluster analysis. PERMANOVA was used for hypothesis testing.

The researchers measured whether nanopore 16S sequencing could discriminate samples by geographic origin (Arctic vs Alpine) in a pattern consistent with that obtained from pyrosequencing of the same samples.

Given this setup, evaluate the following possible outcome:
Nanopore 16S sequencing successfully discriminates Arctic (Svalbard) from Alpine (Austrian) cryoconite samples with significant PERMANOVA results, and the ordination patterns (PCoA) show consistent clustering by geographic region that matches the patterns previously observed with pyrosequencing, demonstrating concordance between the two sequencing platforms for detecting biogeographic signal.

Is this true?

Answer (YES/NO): YES